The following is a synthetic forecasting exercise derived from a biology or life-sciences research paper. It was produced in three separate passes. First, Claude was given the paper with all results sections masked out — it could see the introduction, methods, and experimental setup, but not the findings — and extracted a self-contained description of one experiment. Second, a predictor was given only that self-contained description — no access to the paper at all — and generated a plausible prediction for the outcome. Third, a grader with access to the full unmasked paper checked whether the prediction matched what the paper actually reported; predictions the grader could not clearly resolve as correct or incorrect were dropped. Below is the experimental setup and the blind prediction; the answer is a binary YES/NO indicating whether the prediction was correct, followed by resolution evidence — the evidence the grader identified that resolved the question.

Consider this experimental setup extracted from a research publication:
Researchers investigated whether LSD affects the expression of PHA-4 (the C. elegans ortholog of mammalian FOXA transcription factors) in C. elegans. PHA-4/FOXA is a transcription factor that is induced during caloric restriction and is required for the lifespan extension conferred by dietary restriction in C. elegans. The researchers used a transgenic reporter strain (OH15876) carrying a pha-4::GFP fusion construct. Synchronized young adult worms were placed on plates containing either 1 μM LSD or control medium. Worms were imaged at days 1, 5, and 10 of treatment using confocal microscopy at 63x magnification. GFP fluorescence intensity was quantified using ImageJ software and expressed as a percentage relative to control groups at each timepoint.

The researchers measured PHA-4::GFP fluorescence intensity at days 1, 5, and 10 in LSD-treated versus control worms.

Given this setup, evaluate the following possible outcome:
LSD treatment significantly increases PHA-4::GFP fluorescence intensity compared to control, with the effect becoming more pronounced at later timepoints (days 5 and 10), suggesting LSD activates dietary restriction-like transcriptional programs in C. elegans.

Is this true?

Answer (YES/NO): NO